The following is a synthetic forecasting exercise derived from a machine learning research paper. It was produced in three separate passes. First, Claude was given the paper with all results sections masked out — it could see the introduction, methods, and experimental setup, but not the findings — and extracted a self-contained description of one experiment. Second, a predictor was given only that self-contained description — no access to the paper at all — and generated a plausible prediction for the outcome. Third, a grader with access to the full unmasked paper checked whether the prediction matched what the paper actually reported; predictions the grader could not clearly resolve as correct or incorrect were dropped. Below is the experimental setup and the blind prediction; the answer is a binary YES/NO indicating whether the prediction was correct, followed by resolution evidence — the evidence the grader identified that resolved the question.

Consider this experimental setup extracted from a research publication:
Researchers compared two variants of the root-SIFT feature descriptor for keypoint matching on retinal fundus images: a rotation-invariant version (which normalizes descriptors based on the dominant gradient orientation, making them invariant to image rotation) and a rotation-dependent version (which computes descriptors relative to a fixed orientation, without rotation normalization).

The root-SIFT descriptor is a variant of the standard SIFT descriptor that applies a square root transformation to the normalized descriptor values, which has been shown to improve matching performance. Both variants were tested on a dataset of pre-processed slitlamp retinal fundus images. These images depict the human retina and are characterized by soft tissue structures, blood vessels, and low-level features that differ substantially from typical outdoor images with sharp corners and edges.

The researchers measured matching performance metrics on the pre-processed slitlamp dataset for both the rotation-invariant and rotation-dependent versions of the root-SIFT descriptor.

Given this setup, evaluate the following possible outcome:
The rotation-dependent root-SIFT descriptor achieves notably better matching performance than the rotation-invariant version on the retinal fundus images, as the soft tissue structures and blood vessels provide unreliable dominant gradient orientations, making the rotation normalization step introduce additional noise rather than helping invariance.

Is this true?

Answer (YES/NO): YES